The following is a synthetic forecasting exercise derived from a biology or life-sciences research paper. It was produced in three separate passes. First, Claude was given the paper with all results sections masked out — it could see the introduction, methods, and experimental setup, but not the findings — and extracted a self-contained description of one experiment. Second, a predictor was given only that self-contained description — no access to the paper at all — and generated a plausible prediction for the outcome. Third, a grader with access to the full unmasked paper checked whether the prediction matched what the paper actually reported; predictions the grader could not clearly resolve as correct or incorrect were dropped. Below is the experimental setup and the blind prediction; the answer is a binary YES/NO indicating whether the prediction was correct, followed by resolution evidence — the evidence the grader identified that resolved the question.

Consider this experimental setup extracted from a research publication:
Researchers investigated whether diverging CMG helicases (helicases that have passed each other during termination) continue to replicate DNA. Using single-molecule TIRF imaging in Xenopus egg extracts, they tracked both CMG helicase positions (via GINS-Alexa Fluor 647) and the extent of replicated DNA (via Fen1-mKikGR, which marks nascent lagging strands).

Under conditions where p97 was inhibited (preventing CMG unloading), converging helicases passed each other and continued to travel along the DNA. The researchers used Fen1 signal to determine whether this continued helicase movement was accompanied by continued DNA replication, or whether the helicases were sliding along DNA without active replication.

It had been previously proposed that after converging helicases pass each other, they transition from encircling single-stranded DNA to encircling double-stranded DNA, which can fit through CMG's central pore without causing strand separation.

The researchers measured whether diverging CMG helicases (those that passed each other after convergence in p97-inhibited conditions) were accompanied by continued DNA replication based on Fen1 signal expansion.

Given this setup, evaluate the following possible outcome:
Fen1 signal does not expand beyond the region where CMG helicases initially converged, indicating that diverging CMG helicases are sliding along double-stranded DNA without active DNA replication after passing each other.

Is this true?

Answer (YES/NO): YES